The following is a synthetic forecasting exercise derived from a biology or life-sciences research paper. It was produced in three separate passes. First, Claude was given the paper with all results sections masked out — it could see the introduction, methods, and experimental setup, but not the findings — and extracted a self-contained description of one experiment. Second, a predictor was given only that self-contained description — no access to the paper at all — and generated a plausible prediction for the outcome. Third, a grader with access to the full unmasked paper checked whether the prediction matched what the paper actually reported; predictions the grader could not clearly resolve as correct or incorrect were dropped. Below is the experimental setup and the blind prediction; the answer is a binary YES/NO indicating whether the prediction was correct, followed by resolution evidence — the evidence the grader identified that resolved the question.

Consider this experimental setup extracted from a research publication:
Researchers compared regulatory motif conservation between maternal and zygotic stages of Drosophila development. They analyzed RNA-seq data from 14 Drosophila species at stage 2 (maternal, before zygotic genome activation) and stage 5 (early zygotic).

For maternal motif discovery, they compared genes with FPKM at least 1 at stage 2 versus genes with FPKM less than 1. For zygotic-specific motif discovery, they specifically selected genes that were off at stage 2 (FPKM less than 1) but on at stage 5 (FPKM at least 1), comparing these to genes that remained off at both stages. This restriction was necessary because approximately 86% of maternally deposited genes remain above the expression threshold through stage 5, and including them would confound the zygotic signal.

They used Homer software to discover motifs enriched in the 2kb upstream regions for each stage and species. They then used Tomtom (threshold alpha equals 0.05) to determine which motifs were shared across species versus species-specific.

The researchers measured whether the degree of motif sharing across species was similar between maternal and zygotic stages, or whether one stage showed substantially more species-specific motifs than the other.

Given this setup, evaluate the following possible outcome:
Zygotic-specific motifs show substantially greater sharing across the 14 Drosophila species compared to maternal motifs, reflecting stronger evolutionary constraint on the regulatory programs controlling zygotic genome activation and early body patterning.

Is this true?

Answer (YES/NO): NO